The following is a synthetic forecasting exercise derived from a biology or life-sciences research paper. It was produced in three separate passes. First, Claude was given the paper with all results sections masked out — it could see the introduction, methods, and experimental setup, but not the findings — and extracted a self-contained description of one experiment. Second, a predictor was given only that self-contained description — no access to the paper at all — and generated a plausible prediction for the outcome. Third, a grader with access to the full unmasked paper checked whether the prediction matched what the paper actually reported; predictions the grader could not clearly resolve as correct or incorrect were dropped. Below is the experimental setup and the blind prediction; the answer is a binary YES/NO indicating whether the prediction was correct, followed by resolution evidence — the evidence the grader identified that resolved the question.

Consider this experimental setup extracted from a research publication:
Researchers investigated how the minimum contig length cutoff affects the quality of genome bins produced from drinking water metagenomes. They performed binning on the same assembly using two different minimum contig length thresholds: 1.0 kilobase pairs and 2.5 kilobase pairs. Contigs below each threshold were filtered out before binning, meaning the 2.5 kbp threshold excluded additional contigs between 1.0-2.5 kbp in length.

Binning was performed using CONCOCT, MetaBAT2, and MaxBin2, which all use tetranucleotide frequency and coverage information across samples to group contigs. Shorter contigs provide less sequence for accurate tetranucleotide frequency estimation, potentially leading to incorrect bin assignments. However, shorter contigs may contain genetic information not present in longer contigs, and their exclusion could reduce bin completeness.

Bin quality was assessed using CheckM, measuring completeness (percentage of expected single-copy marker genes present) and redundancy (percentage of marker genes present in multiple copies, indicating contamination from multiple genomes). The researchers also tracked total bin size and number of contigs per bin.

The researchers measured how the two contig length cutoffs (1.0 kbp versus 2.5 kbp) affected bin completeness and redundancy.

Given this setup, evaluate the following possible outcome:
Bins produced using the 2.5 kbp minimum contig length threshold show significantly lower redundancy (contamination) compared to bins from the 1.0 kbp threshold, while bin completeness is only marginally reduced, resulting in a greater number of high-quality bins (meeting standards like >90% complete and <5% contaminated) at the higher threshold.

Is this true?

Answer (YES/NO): NO